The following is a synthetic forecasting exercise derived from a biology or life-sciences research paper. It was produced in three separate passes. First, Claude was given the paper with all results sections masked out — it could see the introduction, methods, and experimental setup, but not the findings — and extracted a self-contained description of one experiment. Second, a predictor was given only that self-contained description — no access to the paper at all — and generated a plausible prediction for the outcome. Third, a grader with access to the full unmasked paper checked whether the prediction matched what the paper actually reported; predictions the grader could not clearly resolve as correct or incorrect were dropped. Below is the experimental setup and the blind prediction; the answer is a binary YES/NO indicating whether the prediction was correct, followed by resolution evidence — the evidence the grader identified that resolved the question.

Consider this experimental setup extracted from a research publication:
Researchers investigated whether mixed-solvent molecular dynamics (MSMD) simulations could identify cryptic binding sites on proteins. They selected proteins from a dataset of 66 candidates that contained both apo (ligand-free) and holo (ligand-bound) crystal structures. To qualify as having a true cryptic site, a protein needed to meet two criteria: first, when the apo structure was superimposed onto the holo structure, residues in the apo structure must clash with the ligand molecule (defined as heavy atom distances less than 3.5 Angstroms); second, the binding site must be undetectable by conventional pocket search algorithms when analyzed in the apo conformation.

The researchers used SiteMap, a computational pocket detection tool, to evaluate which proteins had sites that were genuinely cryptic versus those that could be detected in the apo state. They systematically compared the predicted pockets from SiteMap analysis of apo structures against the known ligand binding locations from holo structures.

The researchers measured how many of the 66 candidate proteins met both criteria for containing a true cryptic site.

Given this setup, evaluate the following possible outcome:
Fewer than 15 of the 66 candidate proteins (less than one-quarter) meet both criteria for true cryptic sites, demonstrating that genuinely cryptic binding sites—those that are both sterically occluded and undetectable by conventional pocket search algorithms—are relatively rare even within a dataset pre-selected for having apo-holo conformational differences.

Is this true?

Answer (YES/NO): YES